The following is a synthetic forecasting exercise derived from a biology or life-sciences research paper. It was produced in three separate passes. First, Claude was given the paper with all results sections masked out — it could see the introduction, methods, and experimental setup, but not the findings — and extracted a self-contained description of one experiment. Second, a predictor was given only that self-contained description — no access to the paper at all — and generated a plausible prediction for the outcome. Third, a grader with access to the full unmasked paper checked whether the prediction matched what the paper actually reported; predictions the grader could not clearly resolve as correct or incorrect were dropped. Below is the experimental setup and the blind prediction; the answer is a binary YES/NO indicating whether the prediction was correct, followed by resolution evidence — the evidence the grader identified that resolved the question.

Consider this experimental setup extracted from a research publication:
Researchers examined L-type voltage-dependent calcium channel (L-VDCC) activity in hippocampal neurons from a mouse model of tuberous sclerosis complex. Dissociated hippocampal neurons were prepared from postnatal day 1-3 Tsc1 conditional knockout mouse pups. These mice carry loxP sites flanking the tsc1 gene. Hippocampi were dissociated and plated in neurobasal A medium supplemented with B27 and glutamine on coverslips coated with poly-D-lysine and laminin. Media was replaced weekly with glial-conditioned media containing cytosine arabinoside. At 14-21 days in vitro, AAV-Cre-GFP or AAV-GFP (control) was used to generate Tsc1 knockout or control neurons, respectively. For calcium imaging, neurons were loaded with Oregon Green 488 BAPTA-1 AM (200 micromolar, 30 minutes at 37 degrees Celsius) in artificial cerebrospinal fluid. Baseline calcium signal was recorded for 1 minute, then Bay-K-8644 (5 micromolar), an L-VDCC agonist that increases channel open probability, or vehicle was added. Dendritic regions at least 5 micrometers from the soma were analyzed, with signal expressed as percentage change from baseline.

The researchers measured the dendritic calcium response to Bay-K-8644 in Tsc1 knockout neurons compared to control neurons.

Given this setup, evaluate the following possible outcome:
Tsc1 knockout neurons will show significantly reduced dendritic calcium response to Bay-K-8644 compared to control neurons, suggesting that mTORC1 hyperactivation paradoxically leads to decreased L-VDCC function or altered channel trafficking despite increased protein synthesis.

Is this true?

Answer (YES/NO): YES